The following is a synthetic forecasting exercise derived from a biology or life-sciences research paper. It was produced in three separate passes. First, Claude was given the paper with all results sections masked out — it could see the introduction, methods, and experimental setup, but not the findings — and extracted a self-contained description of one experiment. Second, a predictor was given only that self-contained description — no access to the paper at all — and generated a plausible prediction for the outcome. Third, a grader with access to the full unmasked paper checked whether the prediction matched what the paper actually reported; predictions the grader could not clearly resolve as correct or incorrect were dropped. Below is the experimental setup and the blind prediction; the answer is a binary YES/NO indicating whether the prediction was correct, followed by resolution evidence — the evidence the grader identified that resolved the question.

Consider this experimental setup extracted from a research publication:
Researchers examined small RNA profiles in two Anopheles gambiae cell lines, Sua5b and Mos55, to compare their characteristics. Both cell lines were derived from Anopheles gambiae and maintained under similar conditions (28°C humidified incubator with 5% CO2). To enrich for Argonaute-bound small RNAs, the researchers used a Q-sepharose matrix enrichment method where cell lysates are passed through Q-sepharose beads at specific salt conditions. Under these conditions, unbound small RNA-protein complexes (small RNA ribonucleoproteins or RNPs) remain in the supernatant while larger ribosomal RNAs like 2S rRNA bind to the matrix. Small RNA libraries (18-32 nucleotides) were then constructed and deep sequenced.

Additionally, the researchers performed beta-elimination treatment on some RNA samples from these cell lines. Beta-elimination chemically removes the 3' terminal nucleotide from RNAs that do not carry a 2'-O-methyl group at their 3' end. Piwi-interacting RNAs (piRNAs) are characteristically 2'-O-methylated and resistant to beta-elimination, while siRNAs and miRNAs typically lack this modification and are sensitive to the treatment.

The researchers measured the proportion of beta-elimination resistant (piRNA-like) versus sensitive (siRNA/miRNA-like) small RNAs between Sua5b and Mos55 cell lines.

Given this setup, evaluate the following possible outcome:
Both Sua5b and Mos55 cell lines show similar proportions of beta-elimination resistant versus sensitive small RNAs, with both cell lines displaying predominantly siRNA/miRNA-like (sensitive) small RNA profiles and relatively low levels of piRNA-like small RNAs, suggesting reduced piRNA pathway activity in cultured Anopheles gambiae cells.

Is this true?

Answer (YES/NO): NO